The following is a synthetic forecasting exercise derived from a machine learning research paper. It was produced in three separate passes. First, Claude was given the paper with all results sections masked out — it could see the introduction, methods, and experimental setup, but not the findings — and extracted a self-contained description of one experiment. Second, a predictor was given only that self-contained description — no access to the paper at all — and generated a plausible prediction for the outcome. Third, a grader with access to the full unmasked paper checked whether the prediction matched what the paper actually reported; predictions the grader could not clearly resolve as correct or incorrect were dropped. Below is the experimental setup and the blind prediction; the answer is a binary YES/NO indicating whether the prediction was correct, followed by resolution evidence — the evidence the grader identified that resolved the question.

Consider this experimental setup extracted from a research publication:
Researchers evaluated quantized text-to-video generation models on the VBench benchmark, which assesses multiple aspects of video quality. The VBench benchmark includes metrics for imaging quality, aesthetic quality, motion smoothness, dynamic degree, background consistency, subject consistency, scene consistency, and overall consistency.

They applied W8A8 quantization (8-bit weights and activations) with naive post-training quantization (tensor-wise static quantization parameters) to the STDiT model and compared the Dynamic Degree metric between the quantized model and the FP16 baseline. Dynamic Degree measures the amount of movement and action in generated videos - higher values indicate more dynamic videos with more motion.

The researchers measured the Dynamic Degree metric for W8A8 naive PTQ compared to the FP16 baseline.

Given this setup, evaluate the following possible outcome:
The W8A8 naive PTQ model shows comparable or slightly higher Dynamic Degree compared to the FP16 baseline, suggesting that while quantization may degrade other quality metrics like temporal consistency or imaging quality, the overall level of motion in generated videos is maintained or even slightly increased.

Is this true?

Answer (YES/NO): NO